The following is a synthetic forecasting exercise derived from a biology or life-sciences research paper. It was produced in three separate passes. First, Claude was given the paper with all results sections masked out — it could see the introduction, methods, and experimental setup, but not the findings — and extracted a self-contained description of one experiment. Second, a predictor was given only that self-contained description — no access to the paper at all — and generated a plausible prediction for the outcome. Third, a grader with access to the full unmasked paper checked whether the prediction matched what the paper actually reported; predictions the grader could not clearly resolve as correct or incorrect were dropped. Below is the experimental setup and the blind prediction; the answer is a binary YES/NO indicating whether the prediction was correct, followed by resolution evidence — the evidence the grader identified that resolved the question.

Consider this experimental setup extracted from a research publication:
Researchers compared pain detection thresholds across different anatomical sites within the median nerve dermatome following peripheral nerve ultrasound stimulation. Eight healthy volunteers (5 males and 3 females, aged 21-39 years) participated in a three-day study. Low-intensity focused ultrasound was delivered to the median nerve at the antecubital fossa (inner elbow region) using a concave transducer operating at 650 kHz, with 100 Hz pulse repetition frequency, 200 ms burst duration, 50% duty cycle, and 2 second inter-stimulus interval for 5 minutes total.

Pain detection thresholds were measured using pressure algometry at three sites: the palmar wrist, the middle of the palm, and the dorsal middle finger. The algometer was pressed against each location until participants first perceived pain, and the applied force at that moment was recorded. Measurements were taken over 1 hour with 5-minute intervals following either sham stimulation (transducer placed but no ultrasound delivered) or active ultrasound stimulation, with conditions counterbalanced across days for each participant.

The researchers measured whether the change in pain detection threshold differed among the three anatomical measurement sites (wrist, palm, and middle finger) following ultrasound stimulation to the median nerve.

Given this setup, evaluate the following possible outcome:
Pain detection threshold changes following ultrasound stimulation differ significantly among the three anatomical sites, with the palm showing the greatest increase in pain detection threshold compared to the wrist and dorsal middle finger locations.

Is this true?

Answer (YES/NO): NO